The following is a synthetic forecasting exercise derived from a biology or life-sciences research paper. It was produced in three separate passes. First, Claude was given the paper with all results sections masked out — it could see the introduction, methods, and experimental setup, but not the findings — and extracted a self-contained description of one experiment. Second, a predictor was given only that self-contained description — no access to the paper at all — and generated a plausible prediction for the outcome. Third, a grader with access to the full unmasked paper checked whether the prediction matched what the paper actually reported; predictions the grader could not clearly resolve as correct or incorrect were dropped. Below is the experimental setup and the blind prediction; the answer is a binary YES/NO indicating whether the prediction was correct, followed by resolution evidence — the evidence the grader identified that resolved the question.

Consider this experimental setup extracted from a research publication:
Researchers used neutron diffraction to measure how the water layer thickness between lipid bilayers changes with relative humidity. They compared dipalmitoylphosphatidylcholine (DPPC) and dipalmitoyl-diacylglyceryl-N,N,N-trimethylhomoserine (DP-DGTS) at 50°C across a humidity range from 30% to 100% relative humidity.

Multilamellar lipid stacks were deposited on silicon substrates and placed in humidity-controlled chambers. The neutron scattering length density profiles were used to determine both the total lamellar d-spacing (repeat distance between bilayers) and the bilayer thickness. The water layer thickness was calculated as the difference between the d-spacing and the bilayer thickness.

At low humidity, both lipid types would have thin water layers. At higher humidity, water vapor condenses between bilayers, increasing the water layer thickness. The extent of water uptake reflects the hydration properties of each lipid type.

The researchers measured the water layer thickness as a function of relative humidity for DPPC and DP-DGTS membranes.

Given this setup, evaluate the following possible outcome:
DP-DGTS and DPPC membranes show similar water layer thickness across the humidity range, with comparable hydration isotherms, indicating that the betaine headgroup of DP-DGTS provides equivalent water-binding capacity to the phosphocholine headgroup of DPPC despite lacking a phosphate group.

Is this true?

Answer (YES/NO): NO